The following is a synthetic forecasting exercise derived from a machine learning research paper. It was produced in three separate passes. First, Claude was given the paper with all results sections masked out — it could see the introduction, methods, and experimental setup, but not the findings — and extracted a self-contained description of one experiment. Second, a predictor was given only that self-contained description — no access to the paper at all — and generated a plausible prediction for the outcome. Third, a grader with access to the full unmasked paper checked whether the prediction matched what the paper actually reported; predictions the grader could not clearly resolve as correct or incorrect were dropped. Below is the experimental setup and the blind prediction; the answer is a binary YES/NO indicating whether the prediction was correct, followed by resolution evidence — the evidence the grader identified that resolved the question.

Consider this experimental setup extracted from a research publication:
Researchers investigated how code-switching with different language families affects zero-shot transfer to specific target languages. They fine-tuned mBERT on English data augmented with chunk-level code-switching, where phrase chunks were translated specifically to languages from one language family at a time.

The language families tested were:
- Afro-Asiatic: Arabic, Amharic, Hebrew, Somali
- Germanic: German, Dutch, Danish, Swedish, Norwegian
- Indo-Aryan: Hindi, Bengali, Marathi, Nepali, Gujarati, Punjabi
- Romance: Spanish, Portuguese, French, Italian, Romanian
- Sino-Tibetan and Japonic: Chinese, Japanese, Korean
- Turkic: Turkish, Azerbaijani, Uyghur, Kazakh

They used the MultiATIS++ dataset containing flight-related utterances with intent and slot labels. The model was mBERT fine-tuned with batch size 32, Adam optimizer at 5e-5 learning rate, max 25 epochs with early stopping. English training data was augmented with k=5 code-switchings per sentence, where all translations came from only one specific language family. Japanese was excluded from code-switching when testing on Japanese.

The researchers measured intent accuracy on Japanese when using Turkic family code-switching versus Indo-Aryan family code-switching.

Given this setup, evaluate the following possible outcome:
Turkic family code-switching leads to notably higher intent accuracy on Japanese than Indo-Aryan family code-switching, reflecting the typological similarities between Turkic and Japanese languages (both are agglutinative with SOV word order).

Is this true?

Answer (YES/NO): YES